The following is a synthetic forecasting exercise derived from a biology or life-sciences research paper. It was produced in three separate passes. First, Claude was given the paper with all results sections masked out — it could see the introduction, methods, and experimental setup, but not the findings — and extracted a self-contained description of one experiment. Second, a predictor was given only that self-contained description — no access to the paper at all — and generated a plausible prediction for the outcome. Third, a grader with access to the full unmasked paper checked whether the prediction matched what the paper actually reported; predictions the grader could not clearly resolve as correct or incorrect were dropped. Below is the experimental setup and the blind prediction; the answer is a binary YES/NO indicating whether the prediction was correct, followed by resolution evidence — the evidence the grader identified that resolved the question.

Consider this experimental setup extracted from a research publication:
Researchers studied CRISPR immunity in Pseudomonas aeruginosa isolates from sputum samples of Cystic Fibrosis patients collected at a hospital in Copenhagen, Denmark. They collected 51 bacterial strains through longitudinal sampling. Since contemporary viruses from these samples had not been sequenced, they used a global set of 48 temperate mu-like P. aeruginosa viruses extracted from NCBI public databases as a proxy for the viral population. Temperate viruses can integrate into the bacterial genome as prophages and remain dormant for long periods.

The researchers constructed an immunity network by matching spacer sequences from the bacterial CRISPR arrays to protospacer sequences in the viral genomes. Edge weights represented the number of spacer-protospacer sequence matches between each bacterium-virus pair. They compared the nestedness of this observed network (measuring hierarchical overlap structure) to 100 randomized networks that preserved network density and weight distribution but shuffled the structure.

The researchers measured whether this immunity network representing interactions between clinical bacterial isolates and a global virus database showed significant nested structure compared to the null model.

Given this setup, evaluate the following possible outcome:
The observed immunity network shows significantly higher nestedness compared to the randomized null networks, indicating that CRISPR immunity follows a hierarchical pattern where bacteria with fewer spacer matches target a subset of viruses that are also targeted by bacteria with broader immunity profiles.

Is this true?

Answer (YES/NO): YES